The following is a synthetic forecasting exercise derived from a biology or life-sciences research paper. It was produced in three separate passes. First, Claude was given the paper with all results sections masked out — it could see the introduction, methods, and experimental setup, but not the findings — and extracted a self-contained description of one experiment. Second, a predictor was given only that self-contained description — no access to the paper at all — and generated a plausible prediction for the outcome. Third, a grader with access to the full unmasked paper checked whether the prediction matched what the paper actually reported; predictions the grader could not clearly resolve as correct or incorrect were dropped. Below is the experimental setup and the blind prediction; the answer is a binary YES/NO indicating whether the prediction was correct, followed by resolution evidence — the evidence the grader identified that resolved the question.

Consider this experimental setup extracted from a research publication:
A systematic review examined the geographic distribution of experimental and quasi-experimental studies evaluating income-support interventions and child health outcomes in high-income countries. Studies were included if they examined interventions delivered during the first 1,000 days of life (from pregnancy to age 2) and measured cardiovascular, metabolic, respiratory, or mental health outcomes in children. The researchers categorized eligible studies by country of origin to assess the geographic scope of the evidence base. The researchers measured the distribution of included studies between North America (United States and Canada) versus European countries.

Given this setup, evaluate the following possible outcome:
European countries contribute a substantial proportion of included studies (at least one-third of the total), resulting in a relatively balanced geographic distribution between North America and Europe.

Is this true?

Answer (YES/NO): NO